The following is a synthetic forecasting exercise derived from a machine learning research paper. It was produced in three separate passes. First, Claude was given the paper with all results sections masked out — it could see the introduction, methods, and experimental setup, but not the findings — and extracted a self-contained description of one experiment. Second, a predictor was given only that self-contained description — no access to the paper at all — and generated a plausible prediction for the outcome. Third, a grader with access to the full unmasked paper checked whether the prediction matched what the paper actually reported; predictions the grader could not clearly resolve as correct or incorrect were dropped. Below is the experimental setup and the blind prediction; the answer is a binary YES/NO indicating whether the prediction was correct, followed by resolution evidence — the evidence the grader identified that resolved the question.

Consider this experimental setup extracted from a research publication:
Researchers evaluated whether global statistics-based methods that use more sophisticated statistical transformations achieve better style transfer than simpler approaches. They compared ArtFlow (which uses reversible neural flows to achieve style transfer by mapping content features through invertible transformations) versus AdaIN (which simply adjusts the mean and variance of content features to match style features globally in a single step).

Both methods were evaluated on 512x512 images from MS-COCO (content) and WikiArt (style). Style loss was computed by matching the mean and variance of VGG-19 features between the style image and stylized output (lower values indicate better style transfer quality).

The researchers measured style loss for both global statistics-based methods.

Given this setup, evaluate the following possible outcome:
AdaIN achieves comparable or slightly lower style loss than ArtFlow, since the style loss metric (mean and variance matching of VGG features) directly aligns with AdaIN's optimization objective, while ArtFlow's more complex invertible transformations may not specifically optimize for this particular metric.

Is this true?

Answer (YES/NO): NO